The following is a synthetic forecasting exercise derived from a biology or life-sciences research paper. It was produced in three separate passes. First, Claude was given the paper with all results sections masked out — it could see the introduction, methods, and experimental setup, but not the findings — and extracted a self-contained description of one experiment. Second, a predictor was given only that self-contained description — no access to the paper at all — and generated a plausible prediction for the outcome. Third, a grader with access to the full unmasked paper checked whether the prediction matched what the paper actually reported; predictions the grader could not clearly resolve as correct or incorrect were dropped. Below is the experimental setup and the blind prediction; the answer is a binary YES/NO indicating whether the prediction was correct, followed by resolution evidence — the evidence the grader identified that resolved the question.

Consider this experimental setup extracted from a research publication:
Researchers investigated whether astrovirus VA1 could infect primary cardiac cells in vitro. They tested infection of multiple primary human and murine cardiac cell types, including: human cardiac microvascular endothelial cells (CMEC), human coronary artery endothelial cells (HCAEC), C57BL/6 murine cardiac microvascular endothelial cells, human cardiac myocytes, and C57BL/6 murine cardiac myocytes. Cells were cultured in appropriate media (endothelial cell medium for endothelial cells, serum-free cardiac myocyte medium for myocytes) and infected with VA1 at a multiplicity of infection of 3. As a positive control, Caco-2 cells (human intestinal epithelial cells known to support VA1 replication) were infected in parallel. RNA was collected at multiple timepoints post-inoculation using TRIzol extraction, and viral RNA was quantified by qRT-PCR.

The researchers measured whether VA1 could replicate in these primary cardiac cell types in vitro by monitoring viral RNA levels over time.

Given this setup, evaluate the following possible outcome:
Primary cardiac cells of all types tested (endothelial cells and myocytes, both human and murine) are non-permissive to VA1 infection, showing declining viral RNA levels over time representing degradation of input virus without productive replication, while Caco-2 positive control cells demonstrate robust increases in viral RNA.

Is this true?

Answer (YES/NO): NO